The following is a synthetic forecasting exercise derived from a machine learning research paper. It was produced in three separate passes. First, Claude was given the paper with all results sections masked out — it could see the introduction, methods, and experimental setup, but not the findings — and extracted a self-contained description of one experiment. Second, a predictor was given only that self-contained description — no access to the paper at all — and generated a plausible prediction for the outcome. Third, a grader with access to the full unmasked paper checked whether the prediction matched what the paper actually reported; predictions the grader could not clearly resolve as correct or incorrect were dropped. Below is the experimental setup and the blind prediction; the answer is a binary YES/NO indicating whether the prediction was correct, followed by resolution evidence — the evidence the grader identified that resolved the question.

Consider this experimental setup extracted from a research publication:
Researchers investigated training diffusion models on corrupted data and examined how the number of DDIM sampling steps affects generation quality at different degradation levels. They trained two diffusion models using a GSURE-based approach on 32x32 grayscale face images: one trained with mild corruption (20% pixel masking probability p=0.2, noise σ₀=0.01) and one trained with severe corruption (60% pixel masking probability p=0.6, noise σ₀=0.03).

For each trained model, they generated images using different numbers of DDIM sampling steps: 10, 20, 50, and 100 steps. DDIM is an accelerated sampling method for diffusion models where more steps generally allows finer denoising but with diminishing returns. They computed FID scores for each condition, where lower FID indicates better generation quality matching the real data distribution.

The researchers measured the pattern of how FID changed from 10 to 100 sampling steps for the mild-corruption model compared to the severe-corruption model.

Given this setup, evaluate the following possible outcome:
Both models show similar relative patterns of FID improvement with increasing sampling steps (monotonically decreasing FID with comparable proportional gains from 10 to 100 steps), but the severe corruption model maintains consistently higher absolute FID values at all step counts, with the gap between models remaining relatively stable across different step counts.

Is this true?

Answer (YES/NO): NO